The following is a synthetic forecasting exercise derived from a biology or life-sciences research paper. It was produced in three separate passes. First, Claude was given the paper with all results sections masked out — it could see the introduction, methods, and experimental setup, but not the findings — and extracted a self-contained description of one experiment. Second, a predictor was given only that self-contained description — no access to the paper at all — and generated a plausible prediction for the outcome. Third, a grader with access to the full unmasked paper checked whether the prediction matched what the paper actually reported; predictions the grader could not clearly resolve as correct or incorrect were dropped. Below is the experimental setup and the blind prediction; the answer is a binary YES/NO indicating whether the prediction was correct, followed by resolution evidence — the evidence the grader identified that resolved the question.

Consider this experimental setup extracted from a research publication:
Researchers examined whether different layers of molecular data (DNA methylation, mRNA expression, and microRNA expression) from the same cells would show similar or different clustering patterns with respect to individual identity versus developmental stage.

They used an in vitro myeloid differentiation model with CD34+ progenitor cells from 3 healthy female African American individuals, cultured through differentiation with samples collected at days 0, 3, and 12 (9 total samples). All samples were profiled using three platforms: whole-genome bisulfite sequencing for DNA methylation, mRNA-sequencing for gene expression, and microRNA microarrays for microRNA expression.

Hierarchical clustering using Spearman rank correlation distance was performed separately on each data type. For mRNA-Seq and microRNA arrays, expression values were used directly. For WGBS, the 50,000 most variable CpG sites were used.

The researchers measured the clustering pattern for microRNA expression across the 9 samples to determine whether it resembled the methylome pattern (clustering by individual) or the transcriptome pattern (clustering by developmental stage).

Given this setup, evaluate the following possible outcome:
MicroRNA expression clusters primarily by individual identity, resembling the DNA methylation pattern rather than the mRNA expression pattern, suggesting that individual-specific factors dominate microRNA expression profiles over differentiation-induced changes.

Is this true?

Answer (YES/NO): NO